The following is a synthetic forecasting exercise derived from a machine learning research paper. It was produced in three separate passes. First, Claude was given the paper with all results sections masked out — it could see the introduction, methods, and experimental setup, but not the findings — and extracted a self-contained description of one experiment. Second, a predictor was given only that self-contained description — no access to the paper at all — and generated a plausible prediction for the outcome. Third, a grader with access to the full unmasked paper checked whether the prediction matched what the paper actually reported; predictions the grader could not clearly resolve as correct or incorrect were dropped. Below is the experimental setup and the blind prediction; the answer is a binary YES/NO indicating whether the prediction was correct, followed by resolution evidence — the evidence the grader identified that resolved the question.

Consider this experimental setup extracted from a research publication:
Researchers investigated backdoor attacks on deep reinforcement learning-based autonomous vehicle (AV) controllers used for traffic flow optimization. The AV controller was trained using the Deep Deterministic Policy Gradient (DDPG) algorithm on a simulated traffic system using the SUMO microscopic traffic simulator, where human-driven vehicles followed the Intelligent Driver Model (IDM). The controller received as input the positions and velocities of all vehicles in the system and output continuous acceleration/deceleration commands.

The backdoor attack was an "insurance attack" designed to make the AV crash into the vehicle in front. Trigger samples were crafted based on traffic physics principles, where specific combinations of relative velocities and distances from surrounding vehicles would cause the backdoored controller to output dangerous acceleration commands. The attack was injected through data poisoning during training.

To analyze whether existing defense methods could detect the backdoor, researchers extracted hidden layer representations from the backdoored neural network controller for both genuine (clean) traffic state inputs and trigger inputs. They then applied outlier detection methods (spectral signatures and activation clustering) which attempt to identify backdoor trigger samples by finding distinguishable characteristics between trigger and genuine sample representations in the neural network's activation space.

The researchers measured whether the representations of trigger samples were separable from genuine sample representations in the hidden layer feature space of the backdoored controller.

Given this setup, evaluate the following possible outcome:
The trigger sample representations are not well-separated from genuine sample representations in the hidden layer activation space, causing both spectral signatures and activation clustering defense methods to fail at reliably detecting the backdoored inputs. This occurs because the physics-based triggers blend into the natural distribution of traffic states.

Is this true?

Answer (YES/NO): YES